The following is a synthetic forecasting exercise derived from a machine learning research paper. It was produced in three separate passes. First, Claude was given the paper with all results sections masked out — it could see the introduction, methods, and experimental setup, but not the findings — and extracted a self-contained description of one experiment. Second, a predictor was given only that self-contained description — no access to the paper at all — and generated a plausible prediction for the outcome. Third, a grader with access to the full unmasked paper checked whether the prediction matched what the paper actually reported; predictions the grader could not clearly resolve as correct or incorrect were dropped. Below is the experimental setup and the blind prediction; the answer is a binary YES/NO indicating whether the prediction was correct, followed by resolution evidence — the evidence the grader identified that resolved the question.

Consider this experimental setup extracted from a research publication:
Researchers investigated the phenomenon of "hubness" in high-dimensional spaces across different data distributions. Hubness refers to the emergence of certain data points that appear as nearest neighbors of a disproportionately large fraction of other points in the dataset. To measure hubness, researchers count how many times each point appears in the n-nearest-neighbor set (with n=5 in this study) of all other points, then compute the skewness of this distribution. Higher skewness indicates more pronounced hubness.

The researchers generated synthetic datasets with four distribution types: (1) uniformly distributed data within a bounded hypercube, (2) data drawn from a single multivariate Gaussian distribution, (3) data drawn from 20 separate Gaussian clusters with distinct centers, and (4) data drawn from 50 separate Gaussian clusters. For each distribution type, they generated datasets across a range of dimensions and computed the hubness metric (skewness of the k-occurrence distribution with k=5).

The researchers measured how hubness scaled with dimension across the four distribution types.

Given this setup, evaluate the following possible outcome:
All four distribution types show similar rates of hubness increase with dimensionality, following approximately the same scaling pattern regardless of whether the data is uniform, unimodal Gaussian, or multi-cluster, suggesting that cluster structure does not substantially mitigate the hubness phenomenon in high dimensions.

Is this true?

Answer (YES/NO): NO